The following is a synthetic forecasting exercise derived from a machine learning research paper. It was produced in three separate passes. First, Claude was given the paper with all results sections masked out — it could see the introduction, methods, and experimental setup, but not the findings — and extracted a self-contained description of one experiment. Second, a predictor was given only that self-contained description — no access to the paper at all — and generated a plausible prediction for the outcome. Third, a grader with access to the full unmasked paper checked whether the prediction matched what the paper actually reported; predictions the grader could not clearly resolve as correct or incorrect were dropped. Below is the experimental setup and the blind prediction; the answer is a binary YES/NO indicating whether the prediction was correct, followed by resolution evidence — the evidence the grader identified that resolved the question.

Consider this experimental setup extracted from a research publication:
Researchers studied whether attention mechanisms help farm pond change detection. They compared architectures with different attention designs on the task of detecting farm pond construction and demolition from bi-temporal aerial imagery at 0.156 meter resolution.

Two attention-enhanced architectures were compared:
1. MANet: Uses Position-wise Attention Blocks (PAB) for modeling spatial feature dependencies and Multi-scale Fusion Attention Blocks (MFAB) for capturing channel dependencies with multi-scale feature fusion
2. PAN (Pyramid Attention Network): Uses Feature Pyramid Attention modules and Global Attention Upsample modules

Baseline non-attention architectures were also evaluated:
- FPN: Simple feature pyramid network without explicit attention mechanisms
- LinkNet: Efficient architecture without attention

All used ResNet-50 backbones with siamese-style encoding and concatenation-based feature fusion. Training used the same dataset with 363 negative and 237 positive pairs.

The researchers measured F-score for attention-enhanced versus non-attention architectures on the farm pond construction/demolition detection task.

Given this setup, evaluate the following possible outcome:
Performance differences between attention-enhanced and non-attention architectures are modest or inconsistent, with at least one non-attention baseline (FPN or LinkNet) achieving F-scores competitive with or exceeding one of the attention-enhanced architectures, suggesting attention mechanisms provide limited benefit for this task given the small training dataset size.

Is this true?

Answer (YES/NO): YES